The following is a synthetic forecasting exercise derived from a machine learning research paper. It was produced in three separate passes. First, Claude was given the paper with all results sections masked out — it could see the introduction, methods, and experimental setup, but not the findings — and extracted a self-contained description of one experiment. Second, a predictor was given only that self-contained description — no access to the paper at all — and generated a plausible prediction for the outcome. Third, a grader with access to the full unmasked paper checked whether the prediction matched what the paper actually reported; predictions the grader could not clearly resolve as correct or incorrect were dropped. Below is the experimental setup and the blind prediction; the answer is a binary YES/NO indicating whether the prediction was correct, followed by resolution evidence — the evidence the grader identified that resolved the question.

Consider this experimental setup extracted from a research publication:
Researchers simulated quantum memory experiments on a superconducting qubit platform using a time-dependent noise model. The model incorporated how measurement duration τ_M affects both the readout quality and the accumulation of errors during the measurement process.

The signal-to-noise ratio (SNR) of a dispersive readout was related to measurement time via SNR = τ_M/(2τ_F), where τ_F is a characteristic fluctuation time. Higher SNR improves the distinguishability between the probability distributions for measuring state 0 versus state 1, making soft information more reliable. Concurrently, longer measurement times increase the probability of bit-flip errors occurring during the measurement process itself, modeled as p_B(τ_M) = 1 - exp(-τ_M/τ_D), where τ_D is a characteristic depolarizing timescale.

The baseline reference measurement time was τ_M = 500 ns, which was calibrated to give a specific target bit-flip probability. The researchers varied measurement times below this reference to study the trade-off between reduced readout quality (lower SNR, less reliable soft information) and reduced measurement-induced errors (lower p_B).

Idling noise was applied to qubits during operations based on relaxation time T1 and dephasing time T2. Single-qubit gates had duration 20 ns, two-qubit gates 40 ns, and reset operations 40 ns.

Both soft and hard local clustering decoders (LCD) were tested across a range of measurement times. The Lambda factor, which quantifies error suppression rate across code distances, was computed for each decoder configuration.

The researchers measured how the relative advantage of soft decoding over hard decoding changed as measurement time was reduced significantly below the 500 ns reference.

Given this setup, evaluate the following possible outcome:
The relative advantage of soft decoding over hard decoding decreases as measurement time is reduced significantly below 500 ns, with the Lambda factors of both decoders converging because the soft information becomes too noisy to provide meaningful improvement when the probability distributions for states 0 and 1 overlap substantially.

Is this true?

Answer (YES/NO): NO